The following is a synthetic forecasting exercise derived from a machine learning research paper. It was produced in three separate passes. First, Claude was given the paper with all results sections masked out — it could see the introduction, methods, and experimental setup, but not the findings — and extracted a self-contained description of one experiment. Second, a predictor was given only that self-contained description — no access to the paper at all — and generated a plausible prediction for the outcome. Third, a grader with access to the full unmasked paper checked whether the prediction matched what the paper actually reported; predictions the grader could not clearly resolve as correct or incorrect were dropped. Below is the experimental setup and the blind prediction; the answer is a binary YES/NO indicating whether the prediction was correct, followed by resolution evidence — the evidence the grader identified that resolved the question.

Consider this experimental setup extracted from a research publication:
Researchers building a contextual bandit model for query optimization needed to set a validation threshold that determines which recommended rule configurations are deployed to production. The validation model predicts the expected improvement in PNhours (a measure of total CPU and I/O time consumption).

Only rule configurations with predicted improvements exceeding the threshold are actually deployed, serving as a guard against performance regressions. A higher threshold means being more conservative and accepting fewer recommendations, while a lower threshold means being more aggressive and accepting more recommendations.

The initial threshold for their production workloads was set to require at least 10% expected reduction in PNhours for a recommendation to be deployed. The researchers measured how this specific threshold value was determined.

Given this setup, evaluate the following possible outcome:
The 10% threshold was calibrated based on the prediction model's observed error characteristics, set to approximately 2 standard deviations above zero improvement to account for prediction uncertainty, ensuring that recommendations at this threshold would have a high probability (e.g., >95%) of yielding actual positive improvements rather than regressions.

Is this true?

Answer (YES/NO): NO